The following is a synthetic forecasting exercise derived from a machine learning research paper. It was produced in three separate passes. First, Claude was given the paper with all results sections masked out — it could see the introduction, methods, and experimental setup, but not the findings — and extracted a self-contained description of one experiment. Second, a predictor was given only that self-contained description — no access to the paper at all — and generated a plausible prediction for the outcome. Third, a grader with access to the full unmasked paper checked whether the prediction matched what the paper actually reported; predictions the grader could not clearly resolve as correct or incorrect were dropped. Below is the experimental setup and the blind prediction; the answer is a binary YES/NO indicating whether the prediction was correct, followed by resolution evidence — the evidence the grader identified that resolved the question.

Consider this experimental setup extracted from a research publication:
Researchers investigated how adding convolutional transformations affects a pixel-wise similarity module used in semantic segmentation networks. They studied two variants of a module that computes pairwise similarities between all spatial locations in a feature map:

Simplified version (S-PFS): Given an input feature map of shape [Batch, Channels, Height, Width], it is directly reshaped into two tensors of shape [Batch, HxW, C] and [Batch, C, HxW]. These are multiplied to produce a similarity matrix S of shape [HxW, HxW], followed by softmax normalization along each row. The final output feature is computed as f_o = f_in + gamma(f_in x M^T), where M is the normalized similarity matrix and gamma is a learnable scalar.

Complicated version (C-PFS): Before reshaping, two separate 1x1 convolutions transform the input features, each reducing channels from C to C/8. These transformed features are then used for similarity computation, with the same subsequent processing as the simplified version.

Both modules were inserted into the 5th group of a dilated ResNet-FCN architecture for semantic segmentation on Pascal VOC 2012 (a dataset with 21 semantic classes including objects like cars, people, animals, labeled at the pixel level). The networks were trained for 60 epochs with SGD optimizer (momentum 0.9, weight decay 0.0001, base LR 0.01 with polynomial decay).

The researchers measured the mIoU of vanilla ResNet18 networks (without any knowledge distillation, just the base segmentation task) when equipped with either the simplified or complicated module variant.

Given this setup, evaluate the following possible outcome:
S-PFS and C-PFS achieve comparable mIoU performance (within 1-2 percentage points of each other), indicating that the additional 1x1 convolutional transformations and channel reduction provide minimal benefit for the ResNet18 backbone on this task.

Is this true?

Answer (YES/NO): NO